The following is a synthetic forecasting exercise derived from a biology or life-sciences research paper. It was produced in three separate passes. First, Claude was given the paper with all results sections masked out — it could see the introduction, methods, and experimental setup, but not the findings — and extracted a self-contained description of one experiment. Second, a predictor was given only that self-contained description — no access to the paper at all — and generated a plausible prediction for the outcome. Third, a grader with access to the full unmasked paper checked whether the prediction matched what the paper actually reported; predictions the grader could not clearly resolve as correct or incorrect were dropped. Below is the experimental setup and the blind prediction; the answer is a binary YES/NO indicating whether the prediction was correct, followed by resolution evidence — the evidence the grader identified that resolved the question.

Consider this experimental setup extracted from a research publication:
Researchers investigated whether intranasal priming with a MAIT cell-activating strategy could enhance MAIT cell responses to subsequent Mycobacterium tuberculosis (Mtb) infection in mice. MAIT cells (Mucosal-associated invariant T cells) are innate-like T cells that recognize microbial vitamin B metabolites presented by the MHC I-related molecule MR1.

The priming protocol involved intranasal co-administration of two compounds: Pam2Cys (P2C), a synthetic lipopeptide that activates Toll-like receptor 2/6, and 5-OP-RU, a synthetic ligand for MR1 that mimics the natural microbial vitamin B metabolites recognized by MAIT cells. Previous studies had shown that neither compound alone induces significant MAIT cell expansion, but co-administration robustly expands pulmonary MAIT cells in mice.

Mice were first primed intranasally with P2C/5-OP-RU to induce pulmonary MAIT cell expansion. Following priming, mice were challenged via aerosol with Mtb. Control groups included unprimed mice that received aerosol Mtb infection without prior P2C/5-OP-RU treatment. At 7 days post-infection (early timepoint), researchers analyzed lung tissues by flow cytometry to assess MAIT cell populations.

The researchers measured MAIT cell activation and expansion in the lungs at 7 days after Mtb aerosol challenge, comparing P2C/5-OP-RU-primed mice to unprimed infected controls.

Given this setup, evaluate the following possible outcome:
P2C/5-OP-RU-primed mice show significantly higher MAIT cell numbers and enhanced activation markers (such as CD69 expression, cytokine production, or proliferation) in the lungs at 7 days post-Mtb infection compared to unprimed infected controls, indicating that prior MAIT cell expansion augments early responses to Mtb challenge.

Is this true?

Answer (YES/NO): YES